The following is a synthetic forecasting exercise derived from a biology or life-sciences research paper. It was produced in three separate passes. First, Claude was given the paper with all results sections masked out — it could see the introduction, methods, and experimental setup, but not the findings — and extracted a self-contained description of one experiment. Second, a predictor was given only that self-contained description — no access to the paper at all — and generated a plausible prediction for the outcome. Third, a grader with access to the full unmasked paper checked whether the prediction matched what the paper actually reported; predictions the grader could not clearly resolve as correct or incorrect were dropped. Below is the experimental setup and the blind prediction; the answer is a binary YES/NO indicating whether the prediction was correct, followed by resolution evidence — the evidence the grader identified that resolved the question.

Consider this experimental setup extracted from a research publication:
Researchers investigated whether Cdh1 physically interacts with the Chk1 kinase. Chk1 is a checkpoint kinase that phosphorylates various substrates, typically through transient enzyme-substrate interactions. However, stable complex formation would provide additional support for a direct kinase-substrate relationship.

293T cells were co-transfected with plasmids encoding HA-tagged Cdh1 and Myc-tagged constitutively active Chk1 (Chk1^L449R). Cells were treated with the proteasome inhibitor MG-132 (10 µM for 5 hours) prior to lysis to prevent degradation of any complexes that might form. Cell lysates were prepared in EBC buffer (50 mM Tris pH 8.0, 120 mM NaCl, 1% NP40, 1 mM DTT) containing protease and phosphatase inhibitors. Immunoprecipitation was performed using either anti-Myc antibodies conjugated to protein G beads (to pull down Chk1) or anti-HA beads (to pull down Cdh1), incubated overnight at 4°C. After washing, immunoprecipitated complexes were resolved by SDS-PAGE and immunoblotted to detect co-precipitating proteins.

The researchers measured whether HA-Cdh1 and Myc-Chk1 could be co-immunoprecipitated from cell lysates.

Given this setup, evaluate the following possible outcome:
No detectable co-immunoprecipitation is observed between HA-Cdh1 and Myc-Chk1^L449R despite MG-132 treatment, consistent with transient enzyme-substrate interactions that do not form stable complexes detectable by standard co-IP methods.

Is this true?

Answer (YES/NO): NO